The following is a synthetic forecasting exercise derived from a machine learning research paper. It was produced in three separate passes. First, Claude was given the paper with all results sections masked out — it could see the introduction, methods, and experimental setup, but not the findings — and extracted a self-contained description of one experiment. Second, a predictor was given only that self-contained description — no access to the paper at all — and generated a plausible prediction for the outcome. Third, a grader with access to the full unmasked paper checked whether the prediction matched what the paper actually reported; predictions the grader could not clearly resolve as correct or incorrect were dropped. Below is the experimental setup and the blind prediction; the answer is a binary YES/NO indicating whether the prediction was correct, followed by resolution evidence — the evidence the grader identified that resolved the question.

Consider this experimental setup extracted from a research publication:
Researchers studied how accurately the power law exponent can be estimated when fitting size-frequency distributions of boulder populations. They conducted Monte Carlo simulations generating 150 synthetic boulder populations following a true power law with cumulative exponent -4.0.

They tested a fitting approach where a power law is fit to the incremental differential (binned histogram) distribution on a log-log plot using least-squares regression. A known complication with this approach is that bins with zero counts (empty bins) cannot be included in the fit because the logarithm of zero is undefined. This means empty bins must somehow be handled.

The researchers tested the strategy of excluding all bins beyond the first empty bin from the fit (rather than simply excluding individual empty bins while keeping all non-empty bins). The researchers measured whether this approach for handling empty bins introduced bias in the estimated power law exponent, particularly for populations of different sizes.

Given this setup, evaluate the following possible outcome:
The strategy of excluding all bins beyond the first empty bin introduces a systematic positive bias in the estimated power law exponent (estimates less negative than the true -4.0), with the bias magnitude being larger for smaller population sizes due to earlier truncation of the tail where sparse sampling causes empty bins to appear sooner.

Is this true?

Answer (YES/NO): YES